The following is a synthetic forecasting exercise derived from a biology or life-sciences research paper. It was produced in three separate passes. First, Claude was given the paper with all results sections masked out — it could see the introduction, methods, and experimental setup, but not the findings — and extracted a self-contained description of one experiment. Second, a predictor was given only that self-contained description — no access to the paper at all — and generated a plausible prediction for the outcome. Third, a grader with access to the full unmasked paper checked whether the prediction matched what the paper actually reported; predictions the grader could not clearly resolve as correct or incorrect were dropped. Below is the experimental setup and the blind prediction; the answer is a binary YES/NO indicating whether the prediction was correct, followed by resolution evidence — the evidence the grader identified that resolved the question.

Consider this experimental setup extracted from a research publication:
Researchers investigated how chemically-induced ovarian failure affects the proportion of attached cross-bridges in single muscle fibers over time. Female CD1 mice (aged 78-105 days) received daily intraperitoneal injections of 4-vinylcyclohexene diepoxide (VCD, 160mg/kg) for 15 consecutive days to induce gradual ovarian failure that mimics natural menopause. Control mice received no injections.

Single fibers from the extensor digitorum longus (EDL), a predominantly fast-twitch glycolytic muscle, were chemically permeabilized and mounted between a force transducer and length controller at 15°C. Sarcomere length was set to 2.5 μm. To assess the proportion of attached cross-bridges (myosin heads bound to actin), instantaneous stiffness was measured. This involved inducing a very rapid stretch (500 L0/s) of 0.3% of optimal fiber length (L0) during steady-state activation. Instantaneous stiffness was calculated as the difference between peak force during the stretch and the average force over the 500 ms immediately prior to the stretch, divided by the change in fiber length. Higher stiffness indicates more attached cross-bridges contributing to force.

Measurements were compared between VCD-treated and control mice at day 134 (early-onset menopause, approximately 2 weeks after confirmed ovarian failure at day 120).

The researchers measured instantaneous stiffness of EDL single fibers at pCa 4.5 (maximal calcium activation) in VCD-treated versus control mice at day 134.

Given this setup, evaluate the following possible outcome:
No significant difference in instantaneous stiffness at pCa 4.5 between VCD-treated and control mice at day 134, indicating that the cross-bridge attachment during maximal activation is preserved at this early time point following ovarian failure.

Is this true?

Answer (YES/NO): YES